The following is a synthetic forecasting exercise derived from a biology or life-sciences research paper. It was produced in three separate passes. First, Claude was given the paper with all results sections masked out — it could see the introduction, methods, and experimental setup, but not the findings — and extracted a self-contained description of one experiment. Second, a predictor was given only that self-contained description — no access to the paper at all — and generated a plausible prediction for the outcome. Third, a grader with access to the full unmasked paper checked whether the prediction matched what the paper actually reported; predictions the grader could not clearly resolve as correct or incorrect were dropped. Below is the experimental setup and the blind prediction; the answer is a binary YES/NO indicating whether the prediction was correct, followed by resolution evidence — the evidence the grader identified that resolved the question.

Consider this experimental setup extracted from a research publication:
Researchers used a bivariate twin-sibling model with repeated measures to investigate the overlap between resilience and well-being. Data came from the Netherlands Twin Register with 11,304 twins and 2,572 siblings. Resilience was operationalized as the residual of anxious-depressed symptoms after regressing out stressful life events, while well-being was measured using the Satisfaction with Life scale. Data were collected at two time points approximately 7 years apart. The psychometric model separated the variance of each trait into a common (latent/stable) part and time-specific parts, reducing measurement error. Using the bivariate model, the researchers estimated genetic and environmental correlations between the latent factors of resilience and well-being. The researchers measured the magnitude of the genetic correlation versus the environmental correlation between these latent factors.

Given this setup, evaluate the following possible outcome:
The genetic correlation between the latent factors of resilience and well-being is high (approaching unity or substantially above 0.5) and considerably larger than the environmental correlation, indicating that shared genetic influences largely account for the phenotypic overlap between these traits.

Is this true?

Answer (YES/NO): NO